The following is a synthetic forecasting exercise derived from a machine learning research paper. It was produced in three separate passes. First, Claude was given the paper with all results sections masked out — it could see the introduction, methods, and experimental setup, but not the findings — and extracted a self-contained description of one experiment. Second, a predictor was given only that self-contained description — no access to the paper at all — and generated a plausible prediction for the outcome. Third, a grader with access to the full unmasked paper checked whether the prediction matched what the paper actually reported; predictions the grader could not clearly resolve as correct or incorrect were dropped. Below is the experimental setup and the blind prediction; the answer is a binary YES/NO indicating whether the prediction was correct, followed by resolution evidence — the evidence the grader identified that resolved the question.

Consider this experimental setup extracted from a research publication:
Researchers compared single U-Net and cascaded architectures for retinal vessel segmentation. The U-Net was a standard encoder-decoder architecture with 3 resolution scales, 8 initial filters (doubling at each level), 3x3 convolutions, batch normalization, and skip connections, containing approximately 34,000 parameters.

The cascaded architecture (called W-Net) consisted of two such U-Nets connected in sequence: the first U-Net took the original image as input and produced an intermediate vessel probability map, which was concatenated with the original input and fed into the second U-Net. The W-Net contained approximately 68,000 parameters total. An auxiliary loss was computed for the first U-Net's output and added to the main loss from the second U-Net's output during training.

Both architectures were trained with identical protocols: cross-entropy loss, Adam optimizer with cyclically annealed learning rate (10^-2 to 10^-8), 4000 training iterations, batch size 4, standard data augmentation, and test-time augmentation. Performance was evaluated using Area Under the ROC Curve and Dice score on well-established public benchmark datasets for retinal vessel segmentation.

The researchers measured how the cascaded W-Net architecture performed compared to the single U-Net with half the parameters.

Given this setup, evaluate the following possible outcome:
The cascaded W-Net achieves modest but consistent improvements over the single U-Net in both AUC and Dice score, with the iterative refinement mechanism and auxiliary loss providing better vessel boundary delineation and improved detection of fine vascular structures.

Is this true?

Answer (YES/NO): NO